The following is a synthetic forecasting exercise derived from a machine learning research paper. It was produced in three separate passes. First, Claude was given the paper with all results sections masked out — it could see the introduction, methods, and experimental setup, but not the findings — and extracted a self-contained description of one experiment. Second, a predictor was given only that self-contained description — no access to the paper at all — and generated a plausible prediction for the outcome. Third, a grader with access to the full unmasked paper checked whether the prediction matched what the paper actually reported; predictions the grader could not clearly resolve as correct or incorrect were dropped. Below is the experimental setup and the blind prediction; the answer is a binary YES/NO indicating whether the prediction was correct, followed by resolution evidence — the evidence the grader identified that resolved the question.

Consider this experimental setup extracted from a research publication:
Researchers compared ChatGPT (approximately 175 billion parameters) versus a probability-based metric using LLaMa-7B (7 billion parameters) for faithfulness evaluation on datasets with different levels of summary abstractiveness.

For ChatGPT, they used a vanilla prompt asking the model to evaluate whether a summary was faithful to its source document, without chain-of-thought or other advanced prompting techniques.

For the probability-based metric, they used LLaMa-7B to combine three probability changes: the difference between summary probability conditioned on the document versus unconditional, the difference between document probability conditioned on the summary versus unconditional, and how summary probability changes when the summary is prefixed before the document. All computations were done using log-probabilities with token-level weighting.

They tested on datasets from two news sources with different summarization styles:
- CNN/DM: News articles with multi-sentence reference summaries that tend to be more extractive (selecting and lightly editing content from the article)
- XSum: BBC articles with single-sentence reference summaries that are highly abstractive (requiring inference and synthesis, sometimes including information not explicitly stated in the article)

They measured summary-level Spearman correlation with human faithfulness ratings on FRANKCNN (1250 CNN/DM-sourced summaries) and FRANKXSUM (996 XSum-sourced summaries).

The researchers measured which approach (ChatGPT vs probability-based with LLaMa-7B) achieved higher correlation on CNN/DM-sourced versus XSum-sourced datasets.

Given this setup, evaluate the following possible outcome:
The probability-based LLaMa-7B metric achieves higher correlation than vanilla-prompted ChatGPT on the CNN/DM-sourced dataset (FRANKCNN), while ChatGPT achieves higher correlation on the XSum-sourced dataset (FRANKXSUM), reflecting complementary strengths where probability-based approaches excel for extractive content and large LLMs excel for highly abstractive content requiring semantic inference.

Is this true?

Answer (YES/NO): YES